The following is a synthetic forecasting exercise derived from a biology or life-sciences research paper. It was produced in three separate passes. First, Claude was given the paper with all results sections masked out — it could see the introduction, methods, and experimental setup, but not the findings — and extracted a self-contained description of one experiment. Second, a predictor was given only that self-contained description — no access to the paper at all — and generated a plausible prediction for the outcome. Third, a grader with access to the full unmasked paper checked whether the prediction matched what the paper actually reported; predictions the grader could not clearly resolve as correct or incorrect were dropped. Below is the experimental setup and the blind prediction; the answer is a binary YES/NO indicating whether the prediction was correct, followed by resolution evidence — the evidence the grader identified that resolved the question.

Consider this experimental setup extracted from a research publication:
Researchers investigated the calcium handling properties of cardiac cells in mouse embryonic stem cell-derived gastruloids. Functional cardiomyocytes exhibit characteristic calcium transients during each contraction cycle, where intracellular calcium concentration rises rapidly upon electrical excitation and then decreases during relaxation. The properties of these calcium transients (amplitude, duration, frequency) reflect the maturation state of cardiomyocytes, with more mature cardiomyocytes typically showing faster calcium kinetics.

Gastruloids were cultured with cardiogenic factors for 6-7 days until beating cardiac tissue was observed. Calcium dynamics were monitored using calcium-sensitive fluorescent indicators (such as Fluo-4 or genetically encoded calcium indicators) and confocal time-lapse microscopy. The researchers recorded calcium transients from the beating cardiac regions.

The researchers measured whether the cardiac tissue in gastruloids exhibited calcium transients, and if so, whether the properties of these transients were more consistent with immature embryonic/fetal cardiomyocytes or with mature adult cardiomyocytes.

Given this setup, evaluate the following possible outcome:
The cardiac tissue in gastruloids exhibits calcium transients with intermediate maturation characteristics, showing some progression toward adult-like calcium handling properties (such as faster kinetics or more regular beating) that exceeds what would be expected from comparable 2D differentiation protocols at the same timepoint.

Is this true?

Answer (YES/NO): NO